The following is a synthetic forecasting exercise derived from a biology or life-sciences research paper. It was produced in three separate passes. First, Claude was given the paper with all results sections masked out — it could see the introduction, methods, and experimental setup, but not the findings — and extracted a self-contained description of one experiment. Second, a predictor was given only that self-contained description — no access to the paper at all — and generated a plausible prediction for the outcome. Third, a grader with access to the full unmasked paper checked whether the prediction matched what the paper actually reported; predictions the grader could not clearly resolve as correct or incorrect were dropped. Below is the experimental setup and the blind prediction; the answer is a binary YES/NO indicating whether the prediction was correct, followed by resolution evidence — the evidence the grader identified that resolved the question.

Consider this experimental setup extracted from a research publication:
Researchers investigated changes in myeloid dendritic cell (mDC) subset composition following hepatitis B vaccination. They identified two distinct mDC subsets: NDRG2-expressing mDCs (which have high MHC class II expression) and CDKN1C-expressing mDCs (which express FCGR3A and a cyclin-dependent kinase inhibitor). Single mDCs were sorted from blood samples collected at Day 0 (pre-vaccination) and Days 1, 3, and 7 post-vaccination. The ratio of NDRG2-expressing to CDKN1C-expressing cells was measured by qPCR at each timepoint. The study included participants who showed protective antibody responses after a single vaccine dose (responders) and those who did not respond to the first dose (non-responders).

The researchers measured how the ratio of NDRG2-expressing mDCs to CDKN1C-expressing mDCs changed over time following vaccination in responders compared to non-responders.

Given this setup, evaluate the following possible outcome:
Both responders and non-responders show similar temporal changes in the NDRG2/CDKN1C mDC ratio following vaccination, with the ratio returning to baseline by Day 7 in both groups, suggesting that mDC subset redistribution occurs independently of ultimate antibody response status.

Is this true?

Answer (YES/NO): NO